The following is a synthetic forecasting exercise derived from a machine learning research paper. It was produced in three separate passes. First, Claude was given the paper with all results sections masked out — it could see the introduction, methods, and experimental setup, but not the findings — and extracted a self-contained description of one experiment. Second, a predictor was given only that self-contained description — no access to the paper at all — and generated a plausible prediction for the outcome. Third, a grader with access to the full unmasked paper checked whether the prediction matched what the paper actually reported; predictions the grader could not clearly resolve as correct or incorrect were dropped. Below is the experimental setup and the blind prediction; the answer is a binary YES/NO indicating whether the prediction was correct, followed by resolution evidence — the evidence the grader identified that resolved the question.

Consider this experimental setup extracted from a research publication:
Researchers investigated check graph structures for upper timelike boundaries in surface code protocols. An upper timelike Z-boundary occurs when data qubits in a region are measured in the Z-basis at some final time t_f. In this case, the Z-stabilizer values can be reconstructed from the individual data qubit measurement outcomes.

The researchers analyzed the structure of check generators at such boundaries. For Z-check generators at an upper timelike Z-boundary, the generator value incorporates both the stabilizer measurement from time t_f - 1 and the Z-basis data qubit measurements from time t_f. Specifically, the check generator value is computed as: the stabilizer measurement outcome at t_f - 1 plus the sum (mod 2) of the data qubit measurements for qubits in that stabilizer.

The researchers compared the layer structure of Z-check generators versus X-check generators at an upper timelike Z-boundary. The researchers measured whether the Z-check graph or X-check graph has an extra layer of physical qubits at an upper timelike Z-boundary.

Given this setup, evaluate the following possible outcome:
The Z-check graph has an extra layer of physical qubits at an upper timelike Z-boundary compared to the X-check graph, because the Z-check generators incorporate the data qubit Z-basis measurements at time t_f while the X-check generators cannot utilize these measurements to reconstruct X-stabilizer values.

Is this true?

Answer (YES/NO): YES